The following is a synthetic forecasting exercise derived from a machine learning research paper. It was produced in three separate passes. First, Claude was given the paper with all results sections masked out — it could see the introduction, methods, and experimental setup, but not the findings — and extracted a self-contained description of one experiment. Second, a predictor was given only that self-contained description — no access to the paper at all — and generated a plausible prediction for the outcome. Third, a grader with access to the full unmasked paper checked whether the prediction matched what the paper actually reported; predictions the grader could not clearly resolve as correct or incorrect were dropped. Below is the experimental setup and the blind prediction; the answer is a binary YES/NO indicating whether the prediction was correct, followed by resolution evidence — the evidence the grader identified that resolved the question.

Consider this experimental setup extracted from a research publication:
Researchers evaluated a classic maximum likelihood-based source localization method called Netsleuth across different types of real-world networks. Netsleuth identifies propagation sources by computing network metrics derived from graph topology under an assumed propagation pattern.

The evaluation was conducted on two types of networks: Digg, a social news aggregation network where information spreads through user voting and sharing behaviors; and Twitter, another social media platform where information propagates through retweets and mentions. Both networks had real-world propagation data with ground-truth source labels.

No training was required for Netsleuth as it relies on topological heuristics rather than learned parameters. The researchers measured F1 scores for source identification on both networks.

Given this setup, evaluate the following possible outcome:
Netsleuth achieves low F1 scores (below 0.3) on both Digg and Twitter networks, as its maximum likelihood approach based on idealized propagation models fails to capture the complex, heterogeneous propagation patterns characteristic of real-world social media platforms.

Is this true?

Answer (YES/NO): YES